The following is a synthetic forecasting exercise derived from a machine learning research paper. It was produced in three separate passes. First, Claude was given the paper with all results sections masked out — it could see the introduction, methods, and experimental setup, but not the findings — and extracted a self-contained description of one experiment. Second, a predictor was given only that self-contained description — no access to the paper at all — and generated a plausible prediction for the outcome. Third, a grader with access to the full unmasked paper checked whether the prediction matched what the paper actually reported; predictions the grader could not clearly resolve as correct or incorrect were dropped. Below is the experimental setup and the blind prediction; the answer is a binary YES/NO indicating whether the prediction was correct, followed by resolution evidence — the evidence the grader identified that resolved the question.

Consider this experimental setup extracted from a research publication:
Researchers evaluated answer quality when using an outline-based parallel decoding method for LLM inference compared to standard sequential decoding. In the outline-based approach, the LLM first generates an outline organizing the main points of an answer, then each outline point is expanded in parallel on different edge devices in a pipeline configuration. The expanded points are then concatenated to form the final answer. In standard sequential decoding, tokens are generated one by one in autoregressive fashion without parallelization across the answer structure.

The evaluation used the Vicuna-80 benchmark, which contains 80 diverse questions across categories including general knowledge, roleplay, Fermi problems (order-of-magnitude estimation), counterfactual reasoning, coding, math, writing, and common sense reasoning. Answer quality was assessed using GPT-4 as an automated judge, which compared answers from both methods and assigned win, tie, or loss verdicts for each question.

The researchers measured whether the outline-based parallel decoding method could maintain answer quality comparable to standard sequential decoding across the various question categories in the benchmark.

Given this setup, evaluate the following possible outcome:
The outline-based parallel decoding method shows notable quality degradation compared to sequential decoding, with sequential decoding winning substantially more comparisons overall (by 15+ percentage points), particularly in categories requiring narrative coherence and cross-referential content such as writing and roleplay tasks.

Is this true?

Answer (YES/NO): NO